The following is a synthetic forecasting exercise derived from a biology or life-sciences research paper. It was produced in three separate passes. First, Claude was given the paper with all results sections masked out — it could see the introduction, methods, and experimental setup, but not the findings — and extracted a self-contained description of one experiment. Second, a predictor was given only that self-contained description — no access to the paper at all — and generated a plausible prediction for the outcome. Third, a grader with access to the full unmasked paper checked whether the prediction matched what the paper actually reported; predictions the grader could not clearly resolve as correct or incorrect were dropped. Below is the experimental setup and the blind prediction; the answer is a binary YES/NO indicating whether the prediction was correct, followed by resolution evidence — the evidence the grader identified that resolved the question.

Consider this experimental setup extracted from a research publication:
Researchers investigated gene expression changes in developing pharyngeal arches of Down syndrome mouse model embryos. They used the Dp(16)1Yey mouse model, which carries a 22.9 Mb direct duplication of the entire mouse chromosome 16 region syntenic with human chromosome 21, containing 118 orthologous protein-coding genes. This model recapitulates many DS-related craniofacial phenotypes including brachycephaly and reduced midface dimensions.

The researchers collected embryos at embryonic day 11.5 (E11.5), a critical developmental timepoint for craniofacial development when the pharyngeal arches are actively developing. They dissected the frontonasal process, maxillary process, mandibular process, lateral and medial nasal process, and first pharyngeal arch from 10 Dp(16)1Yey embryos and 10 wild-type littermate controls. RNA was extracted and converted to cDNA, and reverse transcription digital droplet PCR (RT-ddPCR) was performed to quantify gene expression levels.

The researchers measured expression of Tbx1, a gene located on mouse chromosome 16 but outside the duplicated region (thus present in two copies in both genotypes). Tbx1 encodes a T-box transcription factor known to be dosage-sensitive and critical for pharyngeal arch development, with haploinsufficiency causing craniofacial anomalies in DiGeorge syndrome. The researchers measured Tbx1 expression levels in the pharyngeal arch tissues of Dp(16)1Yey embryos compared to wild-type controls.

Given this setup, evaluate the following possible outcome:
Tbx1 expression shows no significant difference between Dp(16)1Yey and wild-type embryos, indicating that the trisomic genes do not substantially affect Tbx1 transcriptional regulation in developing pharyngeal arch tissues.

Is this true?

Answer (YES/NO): NO